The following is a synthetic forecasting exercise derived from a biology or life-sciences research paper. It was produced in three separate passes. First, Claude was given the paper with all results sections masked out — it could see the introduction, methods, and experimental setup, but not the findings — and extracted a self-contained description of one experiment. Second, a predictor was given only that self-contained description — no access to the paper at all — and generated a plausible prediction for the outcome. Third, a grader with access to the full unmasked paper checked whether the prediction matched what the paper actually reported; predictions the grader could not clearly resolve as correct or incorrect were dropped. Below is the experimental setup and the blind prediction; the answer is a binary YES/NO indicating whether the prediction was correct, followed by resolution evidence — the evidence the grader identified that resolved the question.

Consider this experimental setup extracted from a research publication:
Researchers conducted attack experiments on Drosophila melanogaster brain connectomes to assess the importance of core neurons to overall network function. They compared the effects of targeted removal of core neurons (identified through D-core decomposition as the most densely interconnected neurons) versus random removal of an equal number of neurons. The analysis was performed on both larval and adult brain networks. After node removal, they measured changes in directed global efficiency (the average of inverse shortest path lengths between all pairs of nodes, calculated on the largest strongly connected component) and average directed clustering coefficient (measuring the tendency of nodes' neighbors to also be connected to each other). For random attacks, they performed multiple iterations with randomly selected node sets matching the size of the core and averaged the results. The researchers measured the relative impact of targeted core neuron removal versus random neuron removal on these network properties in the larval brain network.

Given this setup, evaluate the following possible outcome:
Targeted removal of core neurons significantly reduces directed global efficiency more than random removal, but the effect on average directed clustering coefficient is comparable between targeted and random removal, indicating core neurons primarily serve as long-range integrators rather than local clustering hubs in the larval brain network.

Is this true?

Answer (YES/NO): NO